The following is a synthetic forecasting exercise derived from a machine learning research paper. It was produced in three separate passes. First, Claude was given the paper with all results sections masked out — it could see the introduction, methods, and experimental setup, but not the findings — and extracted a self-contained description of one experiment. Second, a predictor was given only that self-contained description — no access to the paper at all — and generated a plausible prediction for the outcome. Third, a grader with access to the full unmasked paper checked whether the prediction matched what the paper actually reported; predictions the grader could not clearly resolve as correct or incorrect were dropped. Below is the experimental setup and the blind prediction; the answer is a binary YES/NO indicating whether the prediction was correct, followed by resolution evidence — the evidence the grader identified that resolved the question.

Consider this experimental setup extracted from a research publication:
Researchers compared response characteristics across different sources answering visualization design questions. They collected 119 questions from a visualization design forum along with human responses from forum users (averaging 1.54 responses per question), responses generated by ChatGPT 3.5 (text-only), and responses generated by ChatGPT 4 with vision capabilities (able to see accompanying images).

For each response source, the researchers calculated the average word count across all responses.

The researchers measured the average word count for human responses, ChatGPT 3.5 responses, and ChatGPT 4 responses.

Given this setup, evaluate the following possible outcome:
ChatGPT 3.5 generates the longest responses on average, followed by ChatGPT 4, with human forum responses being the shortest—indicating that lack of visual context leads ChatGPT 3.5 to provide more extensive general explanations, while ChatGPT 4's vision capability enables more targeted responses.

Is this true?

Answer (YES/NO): YES